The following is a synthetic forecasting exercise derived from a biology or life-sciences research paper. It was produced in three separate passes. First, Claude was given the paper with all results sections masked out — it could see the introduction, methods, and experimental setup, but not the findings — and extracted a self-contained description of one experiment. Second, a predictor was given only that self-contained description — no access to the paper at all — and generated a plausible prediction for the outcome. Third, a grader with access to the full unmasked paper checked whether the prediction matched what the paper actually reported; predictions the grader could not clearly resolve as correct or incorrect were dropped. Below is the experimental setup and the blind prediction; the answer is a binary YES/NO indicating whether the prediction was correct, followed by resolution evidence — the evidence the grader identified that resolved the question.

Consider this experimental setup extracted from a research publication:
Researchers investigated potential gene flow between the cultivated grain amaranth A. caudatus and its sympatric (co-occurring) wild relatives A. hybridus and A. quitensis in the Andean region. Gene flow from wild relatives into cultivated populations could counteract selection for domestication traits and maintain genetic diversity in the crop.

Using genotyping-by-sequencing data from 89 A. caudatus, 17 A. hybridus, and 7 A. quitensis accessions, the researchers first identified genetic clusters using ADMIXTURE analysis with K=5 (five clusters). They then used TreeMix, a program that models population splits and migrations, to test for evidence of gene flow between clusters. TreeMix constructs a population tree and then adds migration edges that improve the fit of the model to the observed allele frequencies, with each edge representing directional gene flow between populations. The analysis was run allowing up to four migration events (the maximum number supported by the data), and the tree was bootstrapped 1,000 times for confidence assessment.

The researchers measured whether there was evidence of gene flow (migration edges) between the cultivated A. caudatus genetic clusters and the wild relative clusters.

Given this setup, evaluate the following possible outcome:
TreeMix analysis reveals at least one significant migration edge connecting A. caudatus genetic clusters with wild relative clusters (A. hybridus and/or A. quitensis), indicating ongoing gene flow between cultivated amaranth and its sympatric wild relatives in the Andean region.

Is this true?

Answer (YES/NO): YES